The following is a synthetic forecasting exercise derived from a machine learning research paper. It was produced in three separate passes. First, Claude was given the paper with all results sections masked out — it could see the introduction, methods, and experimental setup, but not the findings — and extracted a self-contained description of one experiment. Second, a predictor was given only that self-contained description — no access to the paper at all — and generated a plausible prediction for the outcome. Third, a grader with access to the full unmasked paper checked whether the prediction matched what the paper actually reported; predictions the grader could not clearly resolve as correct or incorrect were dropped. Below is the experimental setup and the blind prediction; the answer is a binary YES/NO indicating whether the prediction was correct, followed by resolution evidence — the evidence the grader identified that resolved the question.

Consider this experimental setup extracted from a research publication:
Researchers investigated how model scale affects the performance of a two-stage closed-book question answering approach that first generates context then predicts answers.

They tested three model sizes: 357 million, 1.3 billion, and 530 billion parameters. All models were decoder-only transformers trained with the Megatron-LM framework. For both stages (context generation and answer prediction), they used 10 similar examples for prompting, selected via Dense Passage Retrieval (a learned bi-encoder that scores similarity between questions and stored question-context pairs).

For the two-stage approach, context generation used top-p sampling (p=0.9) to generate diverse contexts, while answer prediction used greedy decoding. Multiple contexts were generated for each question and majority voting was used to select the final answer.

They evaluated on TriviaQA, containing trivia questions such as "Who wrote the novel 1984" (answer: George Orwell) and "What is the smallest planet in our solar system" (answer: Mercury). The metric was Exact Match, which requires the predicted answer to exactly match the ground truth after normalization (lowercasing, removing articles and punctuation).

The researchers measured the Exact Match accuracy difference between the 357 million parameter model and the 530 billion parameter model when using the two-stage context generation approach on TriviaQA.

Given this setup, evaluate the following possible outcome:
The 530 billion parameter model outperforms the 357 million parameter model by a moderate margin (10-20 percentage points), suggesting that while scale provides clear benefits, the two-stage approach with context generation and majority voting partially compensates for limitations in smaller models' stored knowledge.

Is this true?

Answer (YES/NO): NO